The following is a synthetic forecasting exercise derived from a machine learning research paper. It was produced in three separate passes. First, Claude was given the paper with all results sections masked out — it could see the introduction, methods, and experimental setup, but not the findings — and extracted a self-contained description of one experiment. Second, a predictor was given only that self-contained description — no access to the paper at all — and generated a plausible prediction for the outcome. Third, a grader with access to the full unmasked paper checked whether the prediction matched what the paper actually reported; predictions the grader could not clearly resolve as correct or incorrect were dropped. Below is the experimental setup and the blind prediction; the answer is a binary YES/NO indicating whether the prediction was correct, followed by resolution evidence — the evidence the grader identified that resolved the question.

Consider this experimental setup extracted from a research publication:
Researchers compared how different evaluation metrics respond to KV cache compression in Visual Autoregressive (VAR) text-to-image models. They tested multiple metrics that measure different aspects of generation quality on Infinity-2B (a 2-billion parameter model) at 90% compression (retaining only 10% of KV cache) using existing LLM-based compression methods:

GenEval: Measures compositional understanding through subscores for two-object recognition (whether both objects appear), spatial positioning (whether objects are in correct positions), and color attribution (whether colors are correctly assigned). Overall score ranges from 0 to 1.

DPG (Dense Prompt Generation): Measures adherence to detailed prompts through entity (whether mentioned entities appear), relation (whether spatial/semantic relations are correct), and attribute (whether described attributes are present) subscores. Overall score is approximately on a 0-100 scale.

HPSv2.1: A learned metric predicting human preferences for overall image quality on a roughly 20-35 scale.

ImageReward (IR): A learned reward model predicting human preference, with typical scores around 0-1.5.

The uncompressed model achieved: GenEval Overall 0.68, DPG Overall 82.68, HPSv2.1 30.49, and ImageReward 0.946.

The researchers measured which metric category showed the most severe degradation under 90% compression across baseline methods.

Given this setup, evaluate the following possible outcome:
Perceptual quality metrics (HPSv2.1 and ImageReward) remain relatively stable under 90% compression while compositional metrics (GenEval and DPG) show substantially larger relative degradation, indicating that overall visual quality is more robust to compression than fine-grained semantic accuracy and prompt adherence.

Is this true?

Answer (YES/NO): NO